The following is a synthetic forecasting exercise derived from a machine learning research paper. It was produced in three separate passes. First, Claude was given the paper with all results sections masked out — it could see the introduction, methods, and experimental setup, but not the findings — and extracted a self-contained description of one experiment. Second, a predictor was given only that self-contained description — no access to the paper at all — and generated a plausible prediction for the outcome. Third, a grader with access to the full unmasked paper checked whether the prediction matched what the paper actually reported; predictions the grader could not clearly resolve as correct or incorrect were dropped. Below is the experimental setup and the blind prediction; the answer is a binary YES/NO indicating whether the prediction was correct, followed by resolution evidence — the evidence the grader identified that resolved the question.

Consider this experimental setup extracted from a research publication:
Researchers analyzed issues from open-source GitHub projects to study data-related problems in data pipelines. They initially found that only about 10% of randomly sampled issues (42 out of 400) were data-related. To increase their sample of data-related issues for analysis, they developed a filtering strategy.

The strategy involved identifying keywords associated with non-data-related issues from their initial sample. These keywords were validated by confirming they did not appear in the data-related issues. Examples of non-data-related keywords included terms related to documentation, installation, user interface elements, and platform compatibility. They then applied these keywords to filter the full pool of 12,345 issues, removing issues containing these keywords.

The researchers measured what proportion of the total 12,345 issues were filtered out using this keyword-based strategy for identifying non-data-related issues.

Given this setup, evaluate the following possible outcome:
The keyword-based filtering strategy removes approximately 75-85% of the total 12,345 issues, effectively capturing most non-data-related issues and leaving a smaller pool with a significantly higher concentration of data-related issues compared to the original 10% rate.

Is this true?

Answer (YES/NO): NO